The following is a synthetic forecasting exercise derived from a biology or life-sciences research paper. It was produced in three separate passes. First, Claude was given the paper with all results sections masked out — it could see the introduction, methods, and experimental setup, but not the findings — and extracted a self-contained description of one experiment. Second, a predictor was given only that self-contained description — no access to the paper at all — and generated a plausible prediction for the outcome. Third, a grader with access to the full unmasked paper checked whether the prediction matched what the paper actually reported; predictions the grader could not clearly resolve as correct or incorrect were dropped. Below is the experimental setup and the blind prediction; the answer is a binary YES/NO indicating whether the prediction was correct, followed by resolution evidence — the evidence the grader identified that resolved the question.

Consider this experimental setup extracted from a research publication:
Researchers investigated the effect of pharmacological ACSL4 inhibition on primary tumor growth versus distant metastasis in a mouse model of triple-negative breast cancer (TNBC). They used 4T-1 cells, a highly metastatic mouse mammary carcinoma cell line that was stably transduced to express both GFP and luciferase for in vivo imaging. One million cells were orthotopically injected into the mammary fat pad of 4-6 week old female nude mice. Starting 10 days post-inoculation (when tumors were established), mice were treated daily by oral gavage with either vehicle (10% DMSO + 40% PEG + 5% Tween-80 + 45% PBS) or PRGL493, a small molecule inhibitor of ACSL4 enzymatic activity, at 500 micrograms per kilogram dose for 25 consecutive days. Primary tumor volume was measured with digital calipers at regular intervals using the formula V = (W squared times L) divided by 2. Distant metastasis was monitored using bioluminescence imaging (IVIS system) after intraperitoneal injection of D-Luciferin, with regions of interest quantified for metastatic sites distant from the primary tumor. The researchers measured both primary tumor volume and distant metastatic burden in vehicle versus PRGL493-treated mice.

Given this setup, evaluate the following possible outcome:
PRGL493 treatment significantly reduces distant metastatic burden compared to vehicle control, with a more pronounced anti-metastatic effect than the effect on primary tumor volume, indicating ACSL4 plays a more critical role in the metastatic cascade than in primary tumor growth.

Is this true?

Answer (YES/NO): YES